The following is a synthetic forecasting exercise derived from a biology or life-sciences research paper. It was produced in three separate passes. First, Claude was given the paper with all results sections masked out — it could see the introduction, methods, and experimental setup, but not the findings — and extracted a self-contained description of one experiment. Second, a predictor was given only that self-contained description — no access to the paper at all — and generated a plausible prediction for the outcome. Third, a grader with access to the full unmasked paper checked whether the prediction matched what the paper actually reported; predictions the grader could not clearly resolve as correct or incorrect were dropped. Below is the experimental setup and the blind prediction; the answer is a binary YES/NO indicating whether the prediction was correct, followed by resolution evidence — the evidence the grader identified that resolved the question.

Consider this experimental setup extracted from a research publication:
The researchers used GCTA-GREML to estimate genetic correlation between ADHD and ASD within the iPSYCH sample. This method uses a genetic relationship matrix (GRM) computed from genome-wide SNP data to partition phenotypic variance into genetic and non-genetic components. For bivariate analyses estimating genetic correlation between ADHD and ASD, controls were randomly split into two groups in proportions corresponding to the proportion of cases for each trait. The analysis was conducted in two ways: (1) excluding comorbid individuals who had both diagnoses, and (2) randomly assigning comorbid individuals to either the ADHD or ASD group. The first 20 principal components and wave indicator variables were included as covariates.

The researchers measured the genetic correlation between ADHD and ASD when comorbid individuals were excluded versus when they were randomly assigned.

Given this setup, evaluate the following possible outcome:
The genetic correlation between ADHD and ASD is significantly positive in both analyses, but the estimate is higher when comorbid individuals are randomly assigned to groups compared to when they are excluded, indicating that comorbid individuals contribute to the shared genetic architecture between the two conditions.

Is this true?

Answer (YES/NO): YES